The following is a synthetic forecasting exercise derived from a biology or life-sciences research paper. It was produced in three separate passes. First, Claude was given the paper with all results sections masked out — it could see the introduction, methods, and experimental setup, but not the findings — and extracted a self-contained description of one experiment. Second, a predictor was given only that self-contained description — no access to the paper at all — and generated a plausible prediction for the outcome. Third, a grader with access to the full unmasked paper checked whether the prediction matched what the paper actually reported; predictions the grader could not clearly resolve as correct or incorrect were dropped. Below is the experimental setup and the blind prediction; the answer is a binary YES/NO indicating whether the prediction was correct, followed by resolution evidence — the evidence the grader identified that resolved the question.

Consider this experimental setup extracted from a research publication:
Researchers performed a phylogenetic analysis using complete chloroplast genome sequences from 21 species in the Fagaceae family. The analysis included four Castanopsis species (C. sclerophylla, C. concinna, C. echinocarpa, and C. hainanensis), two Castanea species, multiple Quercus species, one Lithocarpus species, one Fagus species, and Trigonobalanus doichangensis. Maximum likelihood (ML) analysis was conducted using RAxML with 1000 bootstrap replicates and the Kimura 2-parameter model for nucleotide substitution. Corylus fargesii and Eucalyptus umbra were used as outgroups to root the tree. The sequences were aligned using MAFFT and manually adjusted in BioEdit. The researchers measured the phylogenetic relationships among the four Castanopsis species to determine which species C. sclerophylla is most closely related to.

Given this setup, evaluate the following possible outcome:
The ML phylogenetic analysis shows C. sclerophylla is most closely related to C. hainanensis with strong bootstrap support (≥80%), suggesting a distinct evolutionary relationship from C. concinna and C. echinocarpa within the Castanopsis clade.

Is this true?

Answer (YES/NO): YES